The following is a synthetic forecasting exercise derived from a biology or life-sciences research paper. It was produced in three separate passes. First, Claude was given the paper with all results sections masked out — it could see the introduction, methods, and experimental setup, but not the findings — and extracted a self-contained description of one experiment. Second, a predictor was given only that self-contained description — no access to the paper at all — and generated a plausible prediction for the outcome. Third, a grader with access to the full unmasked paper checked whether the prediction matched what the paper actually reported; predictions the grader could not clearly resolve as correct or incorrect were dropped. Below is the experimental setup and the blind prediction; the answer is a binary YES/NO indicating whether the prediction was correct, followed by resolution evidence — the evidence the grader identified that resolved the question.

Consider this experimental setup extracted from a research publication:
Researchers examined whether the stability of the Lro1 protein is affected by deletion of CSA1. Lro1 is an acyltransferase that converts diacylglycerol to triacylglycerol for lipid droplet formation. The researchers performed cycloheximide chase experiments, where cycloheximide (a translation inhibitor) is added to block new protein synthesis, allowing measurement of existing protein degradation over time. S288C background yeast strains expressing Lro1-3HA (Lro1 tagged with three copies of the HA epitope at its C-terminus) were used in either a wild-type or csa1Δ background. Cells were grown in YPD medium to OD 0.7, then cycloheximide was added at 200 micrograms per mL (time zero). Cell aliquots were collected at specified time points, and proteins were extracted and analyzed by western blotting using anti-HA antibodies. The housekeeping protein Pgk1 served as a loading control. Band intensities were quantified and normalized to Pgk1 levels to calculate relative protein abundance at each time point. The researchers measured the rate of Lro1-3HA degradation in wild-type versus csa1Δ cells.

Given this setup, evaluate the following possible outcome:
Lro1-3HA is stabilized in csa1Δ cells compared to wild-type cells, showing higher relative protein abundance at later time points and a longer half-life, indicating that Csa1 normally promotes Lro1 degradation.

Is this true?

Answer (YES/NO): NO